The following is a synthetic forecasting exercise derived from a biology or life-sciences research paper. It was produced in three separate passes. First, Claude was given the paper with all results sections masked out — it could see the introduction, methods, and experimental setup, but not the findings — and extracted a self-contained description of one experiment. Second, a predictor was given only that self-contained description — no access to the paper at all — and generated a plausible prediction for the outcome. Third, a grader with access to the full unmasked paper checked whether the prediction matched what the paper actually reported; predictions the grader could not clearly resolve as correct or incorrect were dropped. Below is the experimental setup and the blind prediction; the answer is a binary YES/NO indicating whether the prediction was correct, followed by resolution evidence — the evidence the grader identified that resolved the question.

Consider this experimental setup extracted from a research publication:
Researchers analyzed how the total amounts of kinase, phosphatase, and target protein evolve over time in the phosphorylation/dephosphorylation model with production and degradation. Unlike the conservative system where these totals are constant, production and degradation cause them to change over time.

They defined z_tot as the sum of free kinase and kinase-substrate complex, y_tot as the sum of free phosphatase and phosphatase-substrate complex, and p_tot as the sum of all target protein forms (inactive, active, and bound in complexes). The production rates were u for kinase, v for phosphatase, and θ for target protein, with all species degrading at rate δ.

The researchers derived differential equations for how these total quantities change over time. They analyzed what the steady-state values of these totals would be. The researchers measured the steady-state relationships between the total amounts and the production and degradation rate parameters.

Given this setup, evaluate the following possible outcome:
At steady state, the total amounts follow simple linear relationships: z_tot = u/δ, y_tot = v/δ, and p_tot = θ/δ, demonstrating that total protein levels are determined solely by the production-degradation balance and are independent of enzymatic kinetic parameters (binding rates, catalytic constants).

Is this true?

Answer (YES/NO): YES